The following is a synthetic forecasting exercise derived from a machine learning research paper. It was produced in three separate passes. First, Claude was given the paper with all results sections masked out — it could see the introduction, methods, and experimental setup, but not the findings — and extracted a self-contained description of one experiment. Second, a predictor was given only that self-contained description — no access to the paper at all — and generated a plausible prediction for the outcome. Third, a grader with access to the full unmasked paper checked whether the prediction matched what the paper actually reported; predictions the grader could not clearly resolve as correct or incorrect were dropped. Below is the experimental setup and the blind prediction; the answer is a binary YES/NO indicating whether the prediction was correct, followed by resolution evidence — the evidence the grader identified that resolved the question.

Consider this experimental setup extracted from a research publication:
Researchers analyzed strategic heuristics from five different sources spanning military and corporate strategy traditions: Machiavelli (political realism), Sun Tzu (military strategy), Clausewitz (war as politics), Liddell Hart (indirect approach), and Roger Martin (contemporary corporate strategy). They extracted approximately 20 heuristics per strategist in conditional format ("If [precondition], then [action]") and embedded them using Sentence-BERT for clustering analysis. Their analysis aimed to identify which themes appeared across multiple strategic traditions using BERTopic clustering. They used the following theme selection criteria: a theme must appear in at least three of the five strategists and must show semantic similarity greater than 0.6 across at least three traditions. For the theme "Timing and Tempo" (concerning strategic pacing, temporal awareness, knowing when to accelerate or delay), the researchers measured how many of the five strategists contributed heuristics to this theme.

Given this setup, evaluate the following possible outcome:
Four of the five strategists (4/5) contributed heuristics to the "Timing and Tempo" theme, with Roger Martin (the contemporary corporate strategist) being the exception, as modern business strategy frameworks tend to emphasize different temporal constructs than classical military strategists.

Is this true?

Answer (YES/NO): NO